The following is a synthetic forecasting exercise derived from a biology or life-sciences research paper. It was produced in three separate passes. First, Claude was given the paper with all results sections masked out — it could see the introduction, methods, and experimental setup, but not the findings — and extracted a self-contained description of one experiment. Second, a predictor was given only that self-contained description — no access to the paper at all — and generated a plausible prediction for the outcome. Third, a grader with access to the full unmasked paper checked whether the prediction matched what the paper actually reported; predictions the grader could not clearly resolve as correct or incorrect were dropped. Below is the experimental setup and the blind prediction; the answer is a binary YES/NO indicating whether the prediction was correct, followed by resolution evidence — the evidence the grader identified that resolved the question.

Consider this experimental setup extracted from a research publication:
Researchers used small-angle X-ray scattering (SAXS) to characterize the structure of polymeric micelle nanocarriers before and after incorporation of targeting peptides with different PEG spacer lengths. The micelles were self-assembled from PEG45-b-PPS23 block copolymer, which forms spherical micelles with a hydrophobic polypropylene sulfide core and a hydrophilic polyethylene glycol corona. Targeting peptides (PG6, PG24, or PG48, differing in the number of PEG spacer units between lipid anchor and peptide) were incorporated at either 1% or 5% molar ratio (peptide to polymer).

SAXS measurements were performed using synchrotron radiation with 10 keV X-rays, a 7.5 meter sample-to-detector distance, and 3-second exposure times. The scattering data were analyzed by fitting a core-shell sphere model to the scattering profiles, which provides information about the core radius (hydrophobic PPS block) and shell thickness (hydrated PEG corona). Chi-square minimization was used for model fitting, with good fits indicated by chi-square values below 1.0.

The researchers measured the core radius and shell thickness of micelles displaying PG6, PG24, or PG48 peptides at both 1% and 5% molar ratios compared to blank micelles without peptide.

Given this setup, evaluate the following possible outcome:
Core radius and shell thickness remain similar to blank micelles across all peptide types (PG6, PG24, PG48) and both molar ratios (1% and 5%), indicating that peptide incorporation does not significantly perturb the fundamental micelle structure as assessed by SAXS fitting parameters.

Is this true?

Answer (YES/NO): NO